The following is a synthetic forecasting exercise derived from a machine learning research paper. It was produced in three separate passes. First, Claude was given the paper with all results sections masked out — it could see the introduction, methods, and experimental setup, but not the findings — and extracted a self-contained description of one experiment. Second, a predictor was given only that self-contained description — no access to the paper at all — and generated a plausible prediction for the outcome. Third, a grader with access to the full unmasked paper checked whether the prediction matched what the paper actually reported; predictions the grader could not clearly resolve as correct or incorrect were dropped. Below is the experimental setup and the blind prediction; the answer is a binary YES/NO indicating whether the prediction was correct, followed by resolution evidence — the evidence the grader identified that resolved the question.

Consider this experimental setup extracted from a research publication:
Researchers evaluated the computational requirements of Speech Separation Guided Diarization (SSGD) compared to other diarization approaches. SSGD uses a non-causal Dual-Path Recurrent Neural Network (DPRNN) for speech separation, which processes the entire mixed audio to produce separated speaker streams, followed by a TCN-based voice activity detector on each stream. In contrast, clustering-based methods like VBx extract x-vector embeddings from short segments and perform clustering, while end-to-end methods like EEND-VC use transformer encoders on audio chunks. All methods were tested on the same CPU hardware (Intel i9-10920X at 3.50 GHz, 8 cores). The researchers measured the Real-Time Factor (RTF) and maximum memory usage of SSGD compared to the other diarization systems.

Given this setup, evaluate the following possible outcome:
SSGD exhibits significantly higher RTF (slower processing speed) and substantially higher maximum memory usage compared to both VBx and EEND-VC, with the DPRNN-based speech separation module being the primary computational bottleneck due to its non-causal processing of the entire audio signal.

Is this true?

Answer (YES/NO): NO